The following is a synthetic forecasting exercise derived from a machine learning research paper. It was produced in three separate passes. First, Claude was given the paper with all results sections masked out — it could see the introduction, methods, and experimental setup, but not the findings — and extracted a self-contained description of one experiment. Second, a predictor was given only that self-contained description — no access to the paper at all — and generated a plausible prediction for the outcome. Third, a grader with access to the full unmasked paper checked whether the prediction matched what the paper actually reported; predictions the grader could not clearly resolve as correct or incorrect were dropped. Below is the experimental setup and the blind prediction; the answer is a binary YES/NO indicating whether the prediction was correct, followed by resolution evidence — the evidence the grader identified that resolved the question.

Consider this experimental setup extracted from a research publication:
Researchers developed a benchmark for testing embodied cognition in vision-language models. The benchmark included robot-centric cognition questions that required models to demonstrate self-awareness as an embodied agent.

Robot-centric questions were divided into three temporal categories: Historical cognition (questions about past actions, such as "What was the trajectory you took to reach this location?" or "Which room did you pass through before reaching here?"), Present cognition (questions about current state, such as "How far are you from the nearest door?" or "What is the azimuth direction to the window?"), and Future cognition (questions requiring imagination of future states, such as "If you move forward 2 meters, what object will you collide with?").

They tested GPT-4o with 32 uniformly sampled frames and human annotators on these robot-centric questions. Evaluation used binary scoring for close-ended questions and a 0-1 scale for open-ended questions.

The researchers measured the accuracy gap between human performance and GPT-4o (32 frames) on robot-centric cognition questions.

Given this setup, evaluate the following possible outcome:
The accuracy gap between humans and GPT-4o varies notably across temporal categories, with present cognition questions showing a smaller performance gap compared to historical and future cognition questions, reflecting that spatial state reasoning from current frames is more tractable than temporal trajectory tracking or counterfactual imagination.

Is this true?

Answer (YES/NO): NO